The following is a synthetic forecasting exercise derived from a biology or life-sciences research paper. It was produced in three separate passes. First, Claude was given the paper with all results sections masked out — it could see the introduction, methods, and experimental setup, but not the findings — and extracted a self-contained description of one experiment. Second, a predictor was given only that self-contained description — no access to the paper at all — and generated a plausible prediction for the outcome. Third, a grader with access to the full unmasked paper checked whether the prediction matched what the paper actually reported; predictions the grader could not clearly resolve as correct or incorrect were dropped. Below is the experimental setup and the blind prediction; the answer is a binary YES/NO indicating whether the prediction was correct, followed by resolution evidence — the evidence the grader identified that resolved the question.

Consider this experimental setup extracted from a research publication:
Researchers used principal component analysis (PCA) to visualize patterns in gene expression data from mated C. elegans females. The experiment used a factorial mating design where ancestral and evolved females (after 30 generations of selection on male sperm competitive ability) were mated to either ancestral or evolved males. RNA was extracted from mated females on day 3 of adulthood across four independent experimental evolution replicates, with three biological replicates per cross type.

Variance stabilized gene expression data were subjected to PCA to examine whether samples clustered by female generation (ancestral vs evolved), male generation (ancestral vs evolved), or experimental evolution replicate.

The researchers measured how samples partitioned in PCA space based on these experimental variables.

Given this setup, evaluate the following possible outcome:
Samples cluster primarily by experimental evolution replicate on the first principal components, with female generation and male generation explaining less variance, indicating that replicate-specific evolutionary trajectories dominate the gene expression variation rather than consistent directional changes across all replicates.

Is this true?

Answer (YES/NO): NO